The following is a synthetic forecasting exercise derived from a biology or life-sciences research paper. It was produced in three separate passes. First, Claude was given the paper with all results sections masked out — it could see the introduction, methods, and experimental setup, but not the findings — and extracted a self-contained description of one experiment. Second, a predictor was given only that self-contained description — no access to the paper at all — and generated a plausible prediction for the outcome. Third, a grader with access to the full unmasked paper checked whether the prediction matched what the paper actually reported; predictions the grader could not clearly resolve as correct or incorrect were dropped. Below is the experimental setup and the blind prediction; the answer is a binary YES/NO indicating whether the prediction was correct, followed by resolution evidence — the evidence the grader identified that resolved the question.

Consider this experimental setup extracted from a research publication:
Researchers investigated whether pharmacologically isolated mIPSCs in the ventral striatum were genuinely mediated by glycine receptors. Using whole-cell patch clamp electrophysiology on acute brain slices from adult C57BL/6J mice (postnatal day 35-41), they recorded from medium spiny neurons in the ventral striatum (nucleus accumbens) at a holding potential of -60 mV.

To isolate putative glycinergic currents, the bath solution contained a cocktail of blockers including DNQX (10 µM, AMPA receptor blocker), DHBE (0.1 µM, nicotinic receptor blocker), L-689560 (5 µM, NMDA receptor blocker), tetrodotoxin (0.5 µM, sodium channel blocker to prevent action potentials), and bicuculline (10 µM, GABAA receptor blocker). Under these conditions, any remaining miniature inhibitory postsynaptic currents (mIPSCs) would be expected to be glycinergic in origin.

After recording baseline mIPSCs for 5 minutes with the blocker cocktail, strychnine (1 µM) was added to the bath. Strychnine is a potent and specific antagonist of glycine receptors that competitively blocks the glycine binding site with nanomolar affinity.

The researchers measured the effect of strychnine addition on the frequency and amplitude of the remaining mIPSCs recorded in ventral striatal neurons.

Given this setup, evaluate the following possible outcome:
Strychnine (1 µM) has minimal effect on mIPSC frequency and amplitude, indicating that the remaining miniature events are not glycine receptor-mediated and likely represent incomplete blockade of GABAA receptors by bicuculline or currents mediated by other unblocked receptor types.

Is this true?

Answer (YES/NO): NO